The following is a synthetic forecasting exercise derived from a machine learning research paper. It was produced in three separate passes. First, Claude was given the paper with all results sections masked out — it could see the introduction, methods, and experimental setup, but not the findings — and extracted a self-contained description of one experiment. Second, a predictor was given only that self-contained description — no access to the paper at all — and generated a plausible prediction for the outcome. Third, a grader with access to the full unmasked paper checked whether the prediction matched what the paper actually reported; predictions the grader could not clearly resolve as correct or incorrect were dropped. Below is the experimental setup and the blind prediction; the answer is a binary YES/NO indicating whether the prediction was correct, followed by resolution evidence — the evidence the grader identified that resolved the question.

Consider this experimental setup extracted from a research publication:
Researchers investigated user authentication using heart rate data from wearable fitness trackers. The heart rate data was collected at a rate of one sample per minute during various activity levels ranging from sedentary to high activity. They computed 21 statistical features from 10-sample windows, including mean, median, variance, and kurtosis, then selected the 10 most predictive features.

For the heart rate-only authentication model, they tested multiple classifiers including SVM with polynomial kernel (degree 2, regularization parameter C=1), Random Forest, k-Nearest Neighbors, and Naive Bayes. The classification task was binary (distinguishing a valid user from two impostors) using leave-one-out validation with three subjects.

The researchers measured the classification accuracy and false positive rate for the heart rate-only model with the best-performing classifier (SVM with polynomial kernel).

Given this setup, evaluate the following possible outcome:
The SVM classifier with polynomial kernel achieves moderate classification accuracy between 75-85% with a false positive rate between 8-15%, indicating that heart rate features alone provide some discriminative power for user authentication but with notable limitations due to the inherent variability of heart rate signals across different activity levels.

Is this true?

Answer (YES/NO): NO